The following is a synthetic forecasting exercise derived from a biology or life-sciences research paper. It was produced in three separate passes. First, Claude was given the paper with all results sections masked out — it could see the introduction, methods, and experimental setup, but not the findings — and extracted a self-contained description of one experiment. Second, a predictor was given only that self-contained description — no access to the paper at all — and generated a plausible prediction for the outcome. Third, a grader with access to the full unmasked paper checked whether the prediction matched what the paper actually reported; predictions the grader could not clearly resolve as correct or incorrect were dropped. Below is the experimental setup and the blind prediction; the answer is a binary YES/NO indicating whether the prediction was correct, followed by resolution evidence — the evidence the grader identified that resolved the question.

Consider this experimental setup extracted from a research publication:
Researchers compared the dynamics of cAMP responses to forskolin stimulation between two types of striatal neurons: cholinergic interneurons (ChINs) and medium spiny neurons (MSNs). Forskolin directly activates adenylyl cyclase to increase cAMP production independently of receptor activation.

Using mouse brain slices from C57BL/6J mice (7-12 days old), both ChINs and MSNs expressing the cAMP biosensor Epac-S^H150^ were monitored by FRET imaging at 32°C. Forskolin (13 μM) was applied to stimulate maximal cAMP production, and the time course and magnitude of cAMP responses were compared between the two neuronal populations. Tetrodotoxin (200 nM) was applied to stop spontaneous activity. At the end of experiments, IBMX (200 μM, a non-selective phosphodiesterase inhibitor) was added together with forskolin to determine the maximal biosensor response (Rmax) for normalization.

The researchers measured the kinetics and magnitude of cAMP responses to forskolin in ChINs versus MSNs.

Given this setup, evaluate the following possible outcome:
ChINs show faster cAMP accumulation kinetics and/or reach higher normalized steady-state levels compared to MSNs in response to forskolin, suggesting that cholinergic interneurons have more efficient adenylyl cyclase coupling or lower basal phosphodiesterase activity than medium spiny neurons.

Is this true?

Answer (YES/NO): NO